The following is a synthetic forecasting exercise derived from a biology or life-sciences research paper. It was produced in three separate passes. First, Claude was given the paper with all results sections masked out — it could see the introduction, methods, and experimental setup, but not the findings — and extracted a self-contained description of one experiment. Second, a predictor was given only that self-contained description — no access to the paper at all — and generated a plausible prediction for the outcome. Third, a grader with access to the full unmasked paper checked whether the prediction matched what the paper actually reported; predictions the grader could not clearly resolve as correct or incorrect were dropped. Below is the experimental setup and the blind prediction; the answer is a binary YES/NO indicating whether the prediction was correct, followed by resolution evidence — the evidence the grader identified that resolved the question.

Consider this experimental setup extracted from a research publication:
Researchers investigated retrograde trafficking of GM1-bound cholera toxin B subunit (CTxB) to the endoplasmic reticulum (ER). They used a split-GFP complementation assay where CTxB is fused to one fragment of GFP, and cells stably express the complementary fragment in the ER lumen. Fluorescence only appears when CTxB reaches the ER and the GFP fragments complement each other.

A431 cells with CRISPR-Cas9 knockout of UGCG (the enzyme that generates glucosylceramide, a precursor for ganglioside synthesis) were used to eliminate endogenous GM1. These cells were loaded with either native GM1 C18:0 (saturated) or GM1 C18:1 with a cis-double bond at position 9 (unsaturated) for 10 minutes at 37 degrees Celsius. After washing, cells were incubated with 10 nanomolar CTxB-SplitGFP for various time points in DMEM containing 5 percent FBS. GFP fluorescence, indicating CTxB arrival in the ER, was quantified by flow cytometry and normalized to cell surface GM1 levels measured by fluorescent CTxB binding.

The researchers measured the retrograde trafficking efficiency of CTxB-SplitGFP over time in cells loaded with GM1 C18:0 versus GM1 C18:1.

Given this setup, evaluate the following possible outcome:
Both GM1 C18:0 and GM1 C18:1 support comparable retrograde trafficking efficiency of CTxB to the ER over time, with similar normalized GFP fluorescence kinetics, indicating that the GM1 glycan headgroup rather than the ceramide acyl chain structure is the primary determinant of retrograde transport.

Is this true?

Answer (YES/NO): NO